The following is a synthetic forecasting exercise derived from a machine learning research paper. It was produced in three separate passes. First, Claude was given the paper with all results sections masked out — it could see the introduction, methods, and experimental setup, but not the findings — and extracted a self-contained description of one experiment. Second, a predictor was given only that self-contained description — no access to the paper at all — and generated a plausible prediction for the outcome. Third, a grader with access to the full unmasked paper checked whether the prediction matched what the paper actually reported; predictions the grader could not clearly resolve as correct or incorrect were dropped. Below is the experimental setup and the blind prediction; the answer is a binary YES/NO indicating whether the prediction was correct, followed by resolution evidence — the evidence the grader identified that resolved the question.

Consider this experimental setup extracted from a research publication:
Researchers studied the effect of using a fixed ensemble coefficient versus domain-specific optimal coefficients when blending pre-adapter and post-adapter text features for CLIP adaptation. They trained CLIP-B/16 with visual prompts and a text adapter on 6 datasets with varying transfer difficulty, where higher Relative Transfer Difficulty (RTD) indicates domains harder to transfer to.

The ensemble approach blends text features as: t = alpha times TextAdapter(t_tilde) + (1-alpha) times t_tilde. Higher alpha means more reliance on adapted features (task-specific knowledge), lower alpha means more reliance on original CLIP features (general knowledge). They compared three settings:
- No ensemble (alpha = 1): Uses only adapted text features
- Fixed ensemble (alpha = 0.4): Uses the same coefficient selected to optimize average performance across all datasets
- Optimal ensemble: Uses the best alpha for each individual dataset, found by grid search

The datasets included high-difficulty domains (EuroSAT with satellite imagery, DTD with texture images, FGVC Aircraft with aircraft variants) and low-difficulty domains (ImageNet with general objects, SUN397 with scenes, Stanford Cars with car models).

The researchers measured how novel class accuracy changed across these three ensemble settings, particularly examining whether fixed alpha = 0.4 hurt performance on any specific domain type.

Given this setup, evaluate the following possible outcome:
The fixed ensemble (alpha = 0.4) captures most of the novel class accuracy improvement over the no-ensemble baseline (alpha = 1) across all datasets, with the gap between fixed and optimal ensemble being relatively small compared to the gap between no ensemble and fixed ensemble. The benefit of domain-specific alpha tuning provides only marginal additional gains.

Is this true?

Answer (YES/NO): NO